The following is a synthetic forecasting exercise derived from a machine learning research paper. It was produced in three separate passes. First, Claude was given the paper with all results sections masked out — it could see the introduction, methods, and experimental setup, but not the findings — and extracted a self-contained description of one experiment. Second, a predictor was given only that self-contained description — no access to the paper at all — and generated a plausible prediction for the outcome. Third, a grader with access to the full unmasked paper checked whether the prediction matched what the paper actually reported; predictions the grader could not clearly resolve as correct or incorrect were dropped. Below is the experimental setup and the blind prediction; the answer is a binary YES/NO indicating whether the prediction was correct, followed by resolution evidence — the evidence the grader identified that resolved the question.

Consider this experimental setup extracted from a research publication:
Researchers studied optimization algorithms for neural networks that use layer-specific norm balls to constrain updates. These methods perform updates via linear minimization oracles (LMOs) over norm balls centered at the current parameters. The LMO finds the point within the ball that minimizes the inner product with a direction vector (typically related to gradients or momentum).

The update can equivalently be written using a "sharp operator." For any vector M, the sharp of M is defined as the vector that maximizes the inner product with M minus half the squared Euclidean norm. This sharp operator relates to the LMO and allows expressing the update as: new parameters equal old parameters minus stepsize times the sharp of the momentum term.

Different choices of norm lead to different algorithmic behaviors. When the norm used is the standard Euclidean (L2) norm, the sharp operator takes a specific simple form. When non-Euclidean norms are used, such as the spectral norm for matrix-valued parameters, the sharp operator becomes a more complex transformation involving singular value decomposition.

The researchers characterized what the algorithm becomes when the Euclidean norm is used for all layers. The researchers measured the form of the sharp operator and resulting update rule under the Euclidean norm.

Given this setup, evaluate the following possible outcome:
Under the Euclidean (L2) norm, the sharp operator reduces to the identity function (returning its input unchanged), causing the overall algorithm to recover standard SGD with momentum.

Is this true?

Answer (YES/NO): YES